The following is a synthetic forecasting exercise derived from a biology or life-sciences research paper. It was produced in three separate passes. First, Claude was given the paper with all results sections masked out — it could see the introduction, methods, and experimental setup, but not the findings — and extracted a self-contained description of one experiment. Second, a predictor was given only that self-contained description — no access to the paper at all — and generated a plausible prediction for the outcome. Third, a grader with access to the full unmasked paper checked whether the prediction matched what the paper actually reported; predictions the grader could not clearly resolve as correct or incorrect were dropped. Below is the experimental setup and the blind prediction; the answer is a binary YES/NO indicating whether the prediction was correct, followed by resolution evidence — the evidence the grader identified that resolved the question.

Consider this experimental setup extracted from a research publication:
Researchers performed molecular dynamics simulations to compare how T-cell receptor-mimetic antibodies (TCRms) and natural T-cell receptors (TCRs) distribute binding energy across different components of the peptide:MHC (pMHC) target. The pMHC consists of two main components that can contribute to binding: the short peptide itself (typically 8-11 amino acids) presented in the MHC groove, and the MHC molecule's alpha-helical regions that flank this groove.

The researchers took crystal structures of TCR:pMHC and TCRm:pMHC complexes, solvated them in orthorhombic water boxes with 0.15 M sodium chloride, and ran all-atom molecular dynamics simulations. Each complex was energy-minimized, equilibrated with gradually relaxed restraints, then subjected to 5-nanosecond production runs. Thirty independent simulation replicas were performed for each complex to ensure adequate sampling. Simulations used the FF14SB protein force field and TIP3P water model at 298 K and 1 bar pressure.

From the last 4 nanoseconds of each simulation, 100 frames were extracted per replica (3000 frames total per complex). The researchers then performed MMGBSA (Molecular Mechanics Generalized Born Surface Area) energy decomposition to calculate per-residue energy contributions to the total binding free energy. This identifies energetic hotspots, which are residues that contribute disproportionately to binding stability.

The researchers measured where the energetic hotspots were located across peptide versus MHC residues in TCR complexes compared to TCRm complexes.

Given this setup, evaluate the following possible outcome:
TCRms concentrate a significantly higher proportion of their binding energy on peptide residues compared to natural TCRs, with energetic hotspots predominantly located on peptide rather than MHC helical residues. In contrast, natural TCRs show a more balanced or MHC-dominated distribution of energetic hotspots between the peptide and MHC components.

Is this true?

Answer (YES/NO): NO